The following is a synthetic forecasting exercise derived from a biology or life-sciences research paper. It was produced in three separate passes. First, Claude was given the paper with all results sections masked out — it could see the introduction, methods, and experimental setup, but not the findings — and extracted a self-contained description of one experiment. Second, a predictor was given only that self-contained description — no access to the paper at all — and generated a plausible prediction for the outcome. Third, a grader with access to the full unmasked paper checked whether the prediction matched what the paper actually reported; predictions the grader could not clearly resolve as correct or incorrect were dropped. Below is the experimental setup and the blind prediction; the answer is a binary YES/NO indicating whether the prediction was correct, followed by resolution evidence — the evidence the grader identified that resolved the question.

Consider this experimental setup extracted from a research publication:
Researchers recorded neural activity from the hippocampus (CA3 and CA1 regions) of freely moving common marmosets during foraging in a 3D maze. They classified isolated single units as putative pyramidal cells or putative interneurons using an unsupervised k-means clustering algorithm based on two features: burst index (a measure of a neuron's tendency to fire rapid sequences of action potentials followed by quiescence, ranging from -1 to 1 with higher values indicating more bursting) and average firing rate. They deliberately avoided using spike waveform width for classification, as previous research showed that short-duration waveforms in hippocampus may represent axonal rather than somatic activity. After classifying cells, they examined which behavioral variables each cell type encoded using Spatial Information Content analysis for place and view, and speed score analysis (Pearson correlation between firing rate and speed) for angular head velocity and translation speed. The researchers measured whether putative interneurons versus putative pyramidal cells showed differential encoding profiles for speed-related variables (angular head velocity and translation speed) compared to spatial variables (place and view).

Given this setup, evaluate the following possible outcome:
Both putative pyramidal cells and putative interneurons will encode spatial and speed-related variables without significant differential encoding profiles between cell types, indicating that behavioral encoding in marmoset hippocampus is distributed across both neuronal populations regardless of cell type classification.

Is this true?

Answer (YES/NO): NO